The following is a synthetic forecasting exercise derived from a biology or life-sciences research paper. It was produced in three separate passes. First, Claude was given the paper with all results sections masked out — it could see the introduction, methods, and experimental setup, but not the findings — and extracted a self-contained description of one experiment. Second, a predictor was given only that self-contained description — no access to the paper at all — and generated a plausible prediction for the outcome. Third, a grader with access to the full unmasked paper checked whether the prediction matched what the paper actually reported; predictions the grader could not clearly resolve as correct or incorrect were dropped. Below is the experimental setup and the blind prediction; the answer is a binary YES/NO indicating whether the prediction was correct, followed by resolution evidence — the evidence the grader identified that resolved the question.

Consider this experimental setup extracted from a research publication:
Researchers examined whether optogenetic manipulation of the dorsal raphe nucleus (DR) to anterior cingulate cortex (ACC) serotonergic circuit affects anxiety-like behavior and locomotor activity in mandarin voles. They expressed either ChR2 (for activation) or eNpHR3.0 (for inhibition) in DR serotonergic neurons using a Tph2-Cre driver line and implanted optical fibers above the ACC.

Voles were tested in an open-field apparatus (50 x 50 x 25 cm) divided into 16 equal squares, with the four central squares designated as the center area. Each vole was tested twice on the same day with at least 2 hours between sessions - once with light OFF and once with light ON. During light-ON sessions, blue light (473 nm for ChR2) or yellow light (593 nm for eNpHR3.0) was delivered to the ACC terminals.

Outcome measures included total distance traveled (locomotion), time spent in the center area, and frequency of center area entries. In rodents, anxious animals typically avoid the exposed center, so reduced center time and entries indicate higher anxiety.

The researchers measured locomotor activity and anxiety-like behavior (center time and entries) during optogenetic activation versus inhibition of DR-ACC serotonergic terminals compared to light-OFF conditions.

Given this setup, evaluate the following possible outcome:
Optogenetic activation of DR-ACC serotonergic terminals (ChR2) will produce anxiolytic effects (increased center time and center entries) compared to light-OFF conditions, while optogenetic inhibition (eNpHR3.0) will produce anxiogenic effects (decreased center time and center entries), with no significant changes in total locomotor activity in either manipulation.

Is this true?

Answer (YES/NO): NO